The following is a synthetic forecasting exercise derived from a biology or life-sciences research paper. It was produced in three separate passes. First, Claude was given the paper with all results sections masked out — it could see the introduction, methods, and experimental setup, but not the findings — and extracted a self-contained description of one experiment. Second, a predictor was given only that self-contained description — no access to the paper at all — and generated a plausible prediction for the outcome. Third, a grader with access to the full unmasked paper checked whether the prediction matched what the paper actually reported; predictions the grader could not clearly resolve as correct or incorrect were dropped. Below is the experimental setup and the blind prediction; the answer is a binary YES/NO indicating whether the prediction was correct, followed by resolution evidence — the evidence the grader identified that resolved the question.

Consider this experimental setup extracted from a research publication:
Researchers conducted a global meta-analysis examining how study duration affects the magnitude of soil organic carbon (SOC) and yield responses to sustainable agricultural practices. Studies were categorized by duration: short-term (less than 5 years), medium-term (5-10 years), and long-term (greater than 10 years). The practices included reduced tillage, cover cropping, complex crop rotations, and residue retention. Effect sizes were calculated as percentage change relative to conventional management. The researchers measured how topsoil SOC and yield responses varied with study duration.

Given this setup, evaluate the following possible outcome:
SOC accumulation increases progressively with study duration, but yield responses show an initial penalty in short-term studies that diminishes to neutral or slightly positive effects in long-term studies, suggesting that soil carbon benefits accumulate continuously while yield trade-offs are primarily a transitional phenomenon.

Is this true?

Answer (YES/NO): NO